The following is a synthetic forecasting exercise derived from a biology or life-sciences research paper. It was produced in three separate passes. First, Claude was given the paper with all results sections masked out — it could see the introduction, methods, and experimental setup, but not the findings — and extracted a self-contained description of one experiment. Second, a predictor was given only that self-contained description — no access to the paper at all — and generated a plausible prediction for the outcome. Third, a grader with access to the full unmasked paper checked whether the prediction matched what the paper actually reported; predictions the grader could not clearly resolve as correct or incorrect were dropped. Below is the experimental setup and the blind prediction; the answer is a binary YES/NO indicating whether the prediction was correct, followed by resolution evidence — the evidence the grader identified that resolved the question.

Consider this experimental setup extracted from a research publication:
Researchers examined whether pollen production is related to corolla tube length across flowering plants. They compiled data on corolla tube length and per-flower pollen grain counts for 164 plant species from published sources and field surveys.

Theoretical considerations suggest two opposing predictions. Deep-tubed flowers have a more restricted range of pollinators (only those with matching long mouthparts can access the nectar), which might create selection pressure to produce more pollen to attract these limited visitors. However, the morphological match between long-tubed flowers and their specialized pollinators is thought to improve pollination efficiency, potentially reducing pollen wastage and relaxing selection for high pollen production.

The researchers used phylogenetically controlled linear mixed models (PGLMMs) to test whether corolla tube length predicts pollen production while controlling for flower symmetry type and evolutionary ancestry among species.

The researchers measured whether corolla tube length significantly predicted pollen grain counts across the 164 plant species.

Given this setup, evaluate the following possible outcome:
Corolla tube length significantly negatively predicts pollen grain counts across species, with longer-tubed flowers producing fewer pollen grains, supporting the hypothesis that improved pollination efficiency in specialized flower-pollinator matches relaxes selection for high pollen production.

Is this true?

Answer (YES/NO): NO